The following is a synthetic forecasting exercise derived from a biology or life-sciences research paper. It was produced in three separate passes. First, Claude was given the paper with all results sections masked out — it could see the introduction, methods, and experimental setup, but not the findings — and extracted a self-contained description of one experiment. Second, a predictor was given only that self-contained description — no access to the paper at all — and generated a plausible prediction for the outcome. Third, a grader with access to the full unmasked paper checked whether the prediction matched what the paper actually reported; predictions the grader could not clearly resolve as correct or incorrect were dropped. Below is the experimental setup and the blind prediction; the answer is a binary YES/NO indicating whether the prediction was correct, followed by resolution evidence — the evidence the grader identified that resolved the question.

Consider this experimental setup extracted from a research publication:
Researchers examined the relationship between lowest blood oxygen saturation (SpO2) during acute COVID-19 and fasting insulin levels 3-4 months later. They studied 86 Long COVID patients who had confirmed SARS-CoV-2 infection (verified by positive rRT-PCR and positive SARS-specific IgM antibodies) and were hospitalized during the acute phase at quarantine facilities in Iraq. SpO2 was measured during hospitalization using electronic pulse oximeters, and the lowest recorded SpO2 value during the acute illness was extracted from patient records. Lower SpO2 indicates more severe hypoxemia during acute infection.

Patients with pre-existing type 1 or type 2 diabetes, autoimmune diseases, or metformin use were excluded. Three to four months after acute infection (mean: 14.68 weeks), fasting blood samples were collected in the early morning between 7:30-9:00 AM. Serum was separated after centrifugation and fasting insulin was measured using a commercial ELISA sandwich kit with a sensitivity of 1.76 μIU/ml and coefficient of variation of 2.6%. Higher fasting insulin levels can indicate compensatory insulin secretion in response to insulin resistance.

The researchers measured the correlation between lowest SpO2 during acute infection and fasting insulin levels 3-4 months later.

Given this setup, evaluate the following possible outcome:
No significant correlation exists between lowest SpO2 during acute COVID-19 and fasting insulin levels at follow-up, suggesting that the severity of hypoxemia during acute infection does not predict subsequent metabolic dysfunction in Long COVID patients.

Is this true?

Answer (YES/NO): YES